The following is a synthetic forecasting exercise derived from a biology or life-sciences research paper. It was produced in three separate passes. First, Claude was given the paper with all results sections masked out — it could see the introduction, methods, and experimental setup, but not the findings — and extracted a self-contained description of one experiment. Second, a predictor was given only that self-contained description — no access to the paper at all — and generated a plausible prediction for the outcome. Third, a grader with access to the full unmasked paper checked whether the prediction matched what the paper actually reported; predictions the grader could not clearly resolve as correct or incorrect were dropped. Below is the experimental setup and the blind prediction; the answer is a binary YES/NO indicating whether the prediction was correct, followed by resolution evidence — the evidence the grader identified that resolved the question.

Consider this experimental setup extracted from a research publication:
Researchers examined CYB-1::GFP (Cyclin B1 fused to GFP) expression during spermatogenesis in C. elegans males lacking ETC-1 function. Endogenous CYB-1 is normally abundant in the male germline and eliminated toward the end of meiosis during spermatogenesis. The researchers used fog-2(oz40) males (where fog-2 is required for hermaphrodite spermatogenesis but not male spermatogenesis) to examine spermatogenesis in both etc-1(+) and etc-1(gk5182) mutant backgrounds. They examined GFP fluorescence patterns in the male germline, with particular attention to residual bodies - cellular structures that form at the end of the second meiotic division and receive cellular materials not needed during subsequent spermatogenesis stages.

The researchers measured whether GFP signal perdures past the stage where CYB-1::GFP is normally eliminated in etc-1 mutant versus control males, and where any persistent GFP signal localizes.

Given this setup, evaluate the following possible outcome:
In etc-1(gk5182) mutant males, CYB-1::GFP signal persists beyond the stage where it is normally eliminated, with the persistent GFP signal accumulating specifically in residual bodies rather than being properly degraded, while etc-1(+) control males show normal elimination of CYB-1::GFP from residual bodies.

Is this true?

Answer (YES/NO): YES